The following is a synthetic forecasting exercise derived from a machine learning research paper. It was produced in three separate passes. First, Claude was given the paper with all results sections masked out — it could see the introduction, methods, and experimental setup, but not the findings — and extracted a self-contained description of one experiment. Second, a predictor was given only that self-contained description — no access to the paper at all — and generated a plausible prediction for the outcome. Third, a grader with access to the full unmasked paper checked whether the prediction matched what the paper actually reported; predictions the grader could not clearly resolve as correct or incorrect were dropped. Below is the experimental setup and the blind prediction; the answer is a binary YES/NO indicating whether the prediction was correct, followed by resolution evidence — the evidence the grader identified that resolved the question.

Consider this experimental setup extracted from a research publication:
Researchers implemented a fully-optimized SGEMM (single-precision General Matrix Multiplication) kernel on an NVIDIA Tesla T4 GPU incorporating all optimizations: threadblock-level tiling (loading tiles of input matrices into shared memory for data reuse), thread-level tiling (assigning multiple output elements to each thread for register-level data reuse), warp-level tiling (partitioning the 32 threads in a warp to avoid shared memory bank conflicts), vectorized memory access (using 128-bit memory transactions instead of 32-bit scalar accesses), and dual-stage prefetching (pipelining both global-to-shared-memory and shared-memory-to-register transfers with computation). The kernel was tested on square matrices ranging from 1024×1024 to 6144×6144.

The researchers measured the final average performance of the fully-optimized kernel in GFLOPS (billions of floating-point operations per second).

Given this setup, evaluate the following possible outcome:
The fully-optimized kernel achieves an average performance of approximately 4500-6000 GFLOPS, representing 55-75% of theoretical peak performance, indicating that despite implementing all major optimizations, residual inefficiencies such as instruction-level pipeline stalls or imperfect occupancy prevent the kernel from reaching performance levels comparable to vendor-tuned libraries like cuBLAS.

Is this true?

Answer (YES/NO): NO